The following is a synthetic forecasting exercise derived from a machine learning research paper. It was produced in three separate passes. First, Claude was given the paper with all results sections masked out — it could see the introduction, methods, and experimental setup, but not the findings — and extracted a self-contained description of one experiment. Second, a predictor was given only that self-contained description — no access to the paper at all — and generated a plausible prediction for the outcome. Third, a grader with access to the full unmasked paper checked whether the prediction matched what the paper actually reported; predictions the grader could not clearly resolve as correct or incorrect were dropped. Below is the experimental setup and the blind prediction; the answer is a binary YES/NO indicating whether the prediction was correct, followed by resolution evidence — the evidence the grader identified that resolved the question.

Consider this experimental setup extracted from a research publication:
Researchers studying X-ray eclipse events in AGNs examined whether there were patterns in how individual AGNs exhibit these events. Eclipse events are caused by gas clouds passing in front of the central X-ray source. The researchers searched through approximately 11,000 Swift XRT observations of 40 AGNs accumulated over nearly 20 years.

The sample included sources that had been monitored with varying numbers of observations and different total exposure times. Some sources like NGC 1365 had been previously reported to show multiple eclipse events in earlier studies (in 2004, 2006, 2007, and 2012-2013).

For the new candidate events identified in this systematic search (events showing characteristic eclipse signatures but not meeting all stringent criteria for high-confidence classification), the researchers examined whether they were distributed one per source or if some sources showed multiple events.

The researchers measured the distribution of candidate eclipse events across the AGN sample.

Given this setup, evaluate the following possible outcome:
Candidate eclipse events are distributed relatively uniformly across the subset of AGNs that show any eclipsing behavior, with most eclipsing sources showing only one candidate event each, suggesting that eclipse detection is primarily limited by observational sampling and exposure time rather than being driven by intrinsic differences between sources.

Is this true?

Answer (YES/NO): YES